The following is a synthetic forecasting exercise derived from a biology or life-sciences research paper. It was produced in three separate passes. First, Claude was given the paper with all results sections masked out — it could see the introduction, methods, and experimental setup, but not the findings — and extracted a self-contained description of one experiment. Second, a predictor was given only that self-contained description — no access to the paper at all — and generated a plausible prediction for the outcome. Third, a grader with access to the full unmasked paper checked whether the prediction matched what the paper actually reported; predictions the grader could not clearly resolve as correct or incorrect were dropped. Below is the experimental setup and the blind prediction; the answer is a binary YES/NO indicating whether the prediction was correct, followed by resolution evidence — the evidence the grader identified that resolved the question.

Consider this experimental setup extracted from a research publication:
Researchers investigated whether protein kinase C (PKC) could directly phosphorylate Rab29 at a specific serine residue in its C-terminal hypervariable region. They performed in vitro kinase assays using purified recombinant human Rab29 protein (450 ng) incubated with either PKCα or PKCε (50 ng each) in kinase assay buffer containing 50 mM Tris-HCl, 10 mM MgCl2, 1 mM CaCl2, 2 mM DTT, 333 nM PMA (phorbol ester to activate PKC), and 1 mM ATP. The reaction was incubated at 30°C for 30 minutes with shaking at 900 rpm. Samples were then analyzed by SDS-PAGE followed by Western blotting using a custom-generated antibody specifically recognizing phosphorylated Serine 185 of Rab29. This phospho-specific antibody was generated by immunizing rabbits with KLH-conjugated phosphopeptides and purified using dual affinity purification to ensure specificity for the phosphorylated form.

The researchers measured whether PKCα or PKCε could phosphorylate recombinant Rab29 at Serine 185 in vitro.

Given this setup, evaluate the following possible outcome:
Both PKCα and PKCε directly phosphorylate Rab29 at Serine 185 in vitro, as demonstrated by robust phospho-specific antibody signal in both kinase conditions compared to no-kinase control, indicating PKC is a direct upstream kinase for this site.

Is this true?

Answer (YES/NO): NO